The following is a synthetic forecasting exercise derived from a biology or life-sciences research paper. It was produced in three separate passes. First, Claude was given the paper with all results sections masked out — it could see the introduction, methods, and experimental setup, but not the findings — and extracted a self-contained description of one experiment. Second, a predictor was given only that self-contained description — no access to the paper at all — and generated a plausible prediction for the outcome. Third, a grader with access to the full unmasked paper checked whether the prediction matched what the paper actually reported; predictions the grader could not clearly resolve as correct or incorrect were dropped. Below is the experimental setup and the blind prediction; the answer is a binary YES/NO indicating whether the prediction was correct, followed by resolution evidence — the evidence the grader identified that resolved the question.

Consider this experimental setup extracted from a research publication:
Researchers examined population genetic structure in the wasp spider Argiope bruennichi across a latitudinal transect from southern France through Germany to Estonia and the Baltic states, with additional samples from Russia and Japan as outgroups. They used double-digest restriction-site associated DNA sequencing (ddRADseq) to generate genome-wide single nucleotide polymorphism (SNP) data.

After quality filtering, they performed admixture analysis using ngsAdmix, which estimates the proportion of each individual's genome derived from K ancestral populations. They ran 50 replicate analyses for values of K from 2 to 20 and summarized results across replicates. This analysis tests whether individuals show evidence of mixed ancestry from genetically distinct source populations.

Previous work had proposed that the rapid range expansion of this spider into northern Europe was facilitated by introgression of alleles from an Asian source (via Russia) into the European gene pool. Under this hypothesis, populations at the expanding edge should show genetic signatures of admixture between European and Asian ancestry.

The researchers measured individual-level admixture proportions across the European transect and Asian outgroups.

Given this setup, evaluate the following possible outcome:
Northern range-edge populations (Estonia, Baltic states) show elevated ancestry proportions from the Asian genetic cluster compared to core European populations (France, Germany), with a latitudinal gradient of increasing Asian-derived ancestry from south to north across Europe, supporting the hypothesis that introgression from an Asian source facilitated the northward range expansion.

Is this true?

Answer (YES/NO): YES